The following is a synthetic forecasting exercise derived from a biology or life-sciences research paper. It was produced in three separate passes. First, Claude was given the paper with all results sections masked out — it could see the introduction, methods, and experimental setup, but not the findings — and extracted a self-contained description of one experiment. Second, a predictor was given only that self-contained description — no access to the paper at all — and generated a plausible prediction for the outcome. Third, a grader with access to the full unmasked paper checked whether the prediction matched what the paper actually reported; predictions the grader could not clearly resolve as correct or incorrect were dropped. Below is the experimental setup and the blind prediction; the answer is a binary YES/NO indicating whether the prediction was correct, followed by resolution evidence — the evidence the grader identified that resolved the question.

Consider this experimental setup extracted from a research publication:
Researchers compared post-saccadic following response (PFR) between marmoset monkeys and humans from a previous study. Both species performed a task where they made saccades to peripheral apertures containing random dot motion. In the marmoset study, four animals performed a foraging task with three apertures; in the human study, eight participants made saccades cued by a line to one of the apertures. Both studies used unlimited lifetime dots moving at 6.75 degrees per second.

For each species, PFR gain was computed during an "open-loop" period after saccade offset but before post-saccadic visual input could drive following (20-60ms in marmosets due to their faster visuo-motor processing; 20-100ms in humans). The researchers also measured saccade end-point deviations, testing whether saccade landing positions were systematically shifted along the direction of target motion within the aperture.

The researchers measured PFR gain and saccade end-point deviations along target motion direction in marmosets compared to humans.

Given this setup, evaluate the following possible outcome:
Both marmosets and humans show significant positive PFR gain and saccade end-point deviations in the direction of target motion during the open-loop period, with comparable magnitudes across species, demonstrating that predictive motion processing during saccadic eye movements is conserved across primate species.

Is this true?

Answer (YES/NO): YES